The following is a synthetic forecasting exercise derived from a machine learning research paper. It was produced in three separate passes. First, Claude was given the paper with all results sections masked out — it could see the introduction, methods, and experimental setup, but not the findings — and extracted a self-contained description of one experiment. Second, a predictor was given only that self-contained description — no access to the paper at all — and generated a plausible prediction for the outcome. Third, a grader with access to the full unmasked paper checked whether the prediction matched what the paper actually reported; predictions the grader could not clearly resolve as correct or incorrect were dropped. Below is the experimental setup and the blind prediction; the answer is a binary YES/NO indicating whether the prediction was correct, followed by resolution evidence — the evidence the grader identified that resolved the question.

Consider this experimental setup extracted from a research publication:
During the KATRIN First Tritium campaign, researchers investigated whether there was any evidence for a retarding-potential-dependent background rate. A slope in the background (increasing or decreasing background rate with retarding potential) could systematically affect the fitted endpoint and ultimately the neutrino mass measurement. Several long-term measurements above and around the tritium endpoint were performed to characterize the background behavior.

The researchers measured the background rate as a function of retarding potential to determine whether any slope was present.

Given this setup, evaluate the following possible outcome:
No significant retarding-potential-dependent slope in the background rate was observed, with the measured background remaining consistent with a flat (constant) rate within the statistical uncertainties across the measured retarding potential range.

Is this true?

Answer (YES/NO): YES